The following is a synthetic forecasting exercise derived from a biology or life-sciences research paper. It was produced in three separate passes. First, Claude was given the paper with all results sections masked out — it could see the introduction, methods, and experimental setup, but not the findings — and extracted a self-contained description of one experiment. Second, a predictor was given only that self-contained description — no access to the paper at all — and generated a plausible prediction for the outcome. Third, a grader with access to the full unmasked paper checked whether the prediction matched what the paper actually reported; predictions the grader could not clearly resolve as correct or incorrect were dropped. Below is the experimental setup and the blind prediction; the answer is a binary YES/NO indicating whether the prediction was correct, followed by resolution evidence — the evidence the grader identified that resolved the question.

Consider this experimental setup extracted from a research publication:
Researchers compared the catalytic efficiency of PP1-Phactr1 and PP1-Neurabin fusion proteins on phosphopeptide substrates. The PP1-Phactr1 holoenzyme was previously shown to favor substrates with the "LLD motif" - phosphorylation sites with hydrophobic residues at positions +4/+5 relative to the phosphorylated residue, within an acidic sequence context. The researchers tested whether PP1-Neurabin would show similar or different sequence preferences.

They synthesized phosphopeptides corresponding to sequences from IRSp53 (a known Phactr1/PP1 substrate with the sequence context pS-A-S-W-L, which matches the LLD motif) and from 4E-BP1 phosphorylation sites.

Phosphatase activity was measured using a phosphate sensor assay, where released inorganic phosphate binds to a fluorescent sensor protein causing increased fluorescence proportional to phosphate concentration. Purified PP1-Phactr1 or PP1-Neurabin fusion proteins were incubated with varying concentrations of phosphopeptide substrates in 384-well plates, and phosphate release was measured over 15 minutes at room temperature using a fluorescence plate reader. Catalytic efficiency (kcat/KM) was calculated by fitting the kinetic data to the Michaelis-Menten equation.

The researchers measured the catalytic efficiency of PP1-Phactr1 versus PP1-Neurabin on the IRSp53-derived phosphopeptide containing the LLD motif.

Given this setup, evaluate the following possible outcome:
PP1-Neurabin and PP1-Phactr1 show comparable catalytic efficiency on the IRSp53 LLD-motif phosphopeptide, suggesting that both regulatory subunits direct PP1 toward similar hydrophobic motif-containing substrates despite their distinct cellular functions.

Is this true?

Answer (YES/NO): NO